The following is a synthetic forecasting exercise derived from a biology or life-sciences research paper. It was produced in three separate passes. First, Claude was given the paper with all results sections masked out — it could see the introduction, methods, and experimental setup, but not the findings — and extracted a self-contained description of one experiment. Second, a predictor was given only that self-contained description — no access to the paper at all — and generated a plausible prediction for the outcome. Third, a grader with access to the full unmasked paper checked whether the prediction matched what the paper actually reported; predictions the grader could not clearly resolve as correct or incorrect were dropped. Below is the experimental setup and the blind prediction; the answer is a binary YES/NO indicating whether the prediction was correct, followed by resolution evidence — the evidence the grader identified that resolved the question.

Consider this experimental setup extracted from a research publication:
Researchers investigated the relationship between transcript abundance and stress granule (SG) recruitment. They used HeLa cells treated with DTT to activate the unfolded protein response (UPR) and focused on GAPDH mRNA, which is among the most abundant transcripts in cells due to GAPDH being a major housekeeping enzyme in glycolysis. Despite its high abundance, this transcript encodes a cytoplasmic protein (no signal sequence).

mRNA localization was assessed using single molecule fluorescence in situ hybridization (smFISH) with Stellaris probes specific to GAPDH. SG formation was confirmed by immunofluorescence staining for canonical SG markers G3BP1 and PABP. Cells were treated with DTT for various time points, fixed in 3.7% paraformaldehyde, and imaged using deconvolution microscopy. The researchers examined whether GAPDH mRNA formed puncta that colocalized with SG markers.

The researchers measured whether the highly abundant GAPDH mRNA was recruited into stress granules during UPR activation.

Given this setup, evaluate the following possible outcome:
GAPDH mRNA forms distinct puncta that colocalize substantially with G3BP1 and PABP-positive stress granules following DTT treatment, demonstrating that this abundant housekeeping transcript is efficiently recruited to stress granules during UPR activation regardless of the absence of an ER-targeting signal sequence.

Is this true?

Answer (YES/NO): NO